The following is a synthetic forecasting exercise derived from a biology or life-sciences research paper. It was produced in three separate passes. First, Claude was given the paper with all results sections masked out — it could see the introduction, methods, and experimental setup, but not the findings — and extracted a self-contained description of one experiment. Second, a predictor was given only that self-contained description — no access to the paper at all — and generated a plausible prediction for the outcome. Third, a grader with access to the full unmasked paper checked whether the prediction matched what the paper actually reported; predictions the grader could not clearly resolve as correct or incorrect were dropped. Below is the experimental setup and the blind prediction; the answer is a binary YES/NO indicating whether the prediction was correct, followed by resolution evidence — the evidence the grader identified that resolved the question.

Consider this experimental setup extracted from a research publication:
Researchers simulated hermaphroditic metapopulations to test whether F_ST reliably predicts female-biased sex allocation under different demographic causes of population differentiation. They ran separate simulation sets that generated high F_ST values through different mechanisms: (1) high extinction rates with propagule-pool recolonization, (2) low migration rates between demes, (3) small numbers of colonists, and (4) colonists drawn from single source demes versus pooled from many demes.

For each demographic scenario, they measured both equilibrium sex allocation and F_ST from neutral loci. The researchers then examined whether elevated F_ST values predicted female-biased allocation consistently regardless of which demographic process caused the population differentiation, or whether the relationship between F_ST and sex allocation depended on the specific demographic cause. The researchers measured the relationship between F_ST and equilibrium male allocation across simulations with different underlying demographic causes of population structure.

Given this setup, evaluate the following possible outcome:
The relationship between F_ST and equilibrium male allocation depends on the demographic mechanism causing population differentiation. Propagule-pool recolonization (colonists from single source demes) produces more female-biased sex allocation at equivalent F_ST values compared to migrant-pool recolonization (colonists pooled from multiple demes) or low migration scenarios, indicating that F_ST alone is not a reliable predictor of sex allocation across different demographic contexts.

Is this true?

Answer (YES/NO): NO